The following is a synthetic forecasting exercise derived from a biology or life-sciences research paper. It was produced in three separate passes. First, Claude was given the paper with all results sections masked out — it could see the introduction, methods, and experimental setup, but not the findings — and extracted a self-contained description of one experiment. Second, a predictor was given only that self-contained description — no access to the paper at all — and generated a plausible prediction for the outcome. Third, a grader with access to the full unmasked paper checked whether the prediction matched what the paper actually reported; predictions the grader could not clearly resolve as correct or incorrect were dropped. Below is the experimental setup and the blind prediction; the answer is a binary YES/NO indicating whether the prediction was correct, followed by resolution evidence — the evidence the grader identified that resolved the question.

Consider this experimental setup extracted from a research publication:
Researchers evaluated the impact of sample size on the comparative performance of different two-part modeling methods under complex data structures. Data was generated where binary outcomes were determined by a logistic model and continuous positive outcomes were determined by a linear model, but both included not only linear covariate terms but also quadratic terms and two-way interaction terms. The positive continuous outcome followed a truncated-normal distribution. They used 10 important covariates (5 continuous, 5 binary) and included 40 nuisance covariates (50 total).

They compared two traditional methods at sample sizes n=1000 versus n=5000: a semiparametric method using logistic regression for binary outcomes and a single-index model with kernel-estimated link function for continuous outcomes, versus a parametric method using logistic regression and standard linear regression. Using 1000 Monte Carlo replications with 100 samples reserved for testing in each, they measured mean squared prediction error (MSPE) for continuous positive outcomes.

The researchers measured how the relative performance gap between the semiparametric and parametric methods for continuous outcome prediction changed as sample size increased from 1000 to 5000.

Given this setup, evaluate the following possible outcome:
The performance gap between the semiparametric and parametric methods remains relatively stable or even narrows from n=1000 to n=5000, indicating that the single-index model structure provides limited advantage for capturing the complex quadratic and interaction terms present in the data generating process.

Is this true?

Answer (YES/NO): NO